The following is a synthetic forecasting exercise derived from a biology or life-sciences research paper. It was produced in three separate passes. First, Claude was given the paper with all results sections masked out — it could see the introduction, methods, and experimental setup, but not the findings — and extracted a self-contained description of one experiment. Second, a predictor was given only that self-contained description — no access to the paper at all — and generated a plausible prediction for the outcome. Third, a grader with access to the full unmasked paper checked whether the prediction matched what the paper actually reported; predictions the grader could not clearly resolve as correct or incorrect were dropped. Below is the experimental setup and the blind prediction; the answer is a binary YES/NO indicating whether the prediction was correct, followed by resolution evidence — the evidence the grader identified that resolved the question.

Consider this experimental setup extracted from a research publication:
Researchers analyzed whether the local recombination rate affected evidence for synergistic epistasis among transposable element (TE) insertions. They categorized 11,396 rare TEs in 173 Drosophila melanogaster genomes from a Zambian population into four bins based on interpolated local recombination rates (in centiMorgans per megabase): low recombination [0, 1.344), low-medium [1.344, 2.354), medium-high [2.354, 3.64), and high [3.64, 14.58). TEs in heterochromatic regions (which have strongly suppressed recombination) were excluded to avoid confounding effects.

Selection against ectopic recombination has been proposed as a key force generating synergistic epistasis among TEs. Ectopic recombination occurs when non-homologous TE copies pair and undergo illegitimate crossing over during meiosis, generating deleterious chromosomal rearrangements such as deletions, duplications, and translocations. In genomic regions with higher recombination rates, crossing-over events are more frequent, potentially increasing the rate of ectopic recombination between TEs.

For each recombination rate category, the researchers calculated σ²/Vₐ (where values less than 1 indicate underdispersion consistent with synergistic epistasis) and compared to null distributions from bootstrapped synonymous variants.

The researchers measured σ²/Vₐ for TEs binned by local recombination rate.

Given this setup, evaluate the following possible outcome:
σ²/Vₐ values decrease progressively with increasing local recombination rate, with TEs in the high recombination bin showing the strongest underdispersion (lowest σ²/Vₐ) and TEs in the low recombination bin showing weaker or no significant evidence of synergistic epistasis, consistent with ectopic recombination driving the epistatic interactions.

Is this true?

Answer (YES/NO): NO